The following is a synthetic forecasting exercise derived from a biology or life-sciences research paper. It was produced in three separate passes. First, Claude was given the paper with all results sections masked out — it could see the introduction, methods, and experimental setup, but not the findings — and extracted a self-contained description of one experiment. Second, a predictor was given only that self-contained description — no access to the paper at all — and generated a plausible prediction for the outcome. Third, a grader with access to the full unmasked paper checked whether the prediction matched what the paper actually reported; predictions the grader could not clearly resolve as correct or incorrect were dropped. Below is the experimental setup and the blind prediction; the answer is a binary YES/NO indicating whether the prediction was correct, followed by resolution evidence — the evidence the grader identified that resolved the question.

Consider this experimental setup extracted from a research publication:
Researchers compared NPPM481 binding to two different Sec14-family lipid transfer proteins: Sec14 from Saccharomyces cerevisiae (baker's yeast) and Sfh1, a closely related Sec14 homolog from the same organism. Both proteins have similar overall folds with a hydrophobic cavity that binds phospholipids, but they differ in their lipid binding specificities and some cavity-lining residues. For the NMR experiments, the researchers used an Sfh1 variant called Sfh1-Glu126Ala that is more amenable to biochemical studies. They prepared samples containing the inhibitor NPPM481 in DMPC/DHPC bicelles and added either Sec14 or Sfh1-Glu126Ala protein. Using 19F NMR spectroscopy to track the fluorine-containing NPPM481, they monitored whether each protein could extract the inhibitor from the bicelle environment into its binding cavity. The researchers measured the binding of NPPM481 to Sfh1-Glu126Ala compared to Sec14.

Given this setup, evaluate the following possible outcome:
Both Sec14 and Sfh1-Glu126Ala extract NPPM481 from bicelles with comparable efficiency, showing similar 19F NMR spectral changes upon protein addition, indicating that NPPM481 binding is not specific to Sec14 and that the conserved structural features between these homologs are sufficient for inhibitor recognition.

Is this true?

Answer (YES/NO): NO